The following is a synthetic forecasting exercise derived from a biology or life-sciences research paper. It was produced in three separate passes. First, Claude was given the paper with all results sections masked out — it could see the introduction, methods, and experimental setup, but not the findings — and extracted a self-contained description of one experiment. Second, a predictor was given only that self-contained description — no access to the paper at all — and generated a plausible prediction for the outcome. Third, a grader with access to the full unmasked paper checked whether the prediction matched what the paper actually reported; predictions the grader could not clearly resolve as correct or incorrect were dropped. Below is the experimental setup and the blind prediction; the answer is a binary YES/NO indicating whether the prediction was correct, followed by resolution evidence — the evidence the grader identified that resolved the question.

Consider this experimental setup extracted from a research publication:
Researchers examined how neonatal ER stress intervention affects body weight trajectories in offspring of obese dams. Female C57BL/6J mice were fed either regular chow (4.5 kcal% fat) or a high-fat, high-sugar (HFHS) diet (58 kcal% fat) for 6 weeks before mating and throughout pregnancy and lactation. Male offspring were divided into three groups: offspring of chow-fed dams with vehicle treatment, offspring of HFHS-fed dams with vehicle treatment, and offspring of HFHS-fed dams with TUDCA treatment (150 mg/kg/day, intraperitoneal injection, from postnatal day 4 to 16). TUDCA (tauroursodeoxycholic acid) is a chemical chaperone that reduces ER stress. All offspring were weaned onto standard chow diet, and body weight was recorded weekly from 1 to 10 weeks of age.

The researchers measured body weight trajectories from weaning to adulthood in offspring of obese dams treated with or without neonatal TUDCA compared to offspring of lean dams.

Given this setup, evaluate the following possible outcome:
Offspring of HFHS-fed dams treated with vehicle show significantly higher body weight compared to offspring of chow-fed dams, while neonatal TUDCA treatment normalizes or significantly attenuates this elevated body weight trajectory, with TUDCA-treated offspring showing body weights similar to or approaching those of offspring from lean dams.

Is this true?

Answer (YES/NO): YES